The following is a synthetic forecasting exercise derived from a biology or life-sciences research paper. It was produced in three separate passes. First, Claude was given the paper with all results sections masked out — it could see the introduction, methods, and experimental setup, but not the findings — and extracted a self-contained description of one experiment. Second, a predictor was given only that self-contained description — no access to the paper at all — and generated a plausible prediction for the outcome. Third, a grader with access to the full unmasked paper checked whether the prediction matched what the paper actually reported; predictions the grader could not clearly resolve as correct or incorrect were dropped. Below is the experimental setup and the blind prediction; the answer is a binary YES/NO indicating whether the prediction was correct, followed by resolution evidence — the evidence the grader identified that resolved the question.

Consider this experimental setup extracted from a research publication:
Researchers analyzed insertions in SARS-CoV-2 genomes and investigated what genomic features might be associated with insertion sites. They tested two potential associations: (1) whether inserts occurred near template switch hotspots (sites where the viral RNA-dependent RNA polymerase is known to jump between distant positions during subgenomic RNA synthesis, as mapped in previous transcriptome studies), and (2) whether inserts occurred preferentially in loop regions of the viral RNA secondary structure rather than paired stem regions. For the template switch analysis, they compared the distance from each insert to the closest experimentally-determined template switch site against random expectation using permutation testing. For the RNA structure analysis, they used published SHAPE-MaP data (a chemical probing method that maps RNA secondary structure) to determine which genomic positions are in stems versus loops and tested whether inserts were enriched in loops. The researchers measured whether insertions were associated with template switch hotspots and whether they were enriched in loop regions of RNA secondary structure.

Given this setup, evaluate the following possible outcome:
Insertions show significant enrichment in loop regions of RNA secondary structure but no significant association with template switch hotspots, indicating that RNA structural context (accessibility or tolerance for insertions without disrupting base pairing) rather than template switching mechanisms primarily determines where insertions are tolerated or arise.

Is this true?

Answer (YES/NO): NO